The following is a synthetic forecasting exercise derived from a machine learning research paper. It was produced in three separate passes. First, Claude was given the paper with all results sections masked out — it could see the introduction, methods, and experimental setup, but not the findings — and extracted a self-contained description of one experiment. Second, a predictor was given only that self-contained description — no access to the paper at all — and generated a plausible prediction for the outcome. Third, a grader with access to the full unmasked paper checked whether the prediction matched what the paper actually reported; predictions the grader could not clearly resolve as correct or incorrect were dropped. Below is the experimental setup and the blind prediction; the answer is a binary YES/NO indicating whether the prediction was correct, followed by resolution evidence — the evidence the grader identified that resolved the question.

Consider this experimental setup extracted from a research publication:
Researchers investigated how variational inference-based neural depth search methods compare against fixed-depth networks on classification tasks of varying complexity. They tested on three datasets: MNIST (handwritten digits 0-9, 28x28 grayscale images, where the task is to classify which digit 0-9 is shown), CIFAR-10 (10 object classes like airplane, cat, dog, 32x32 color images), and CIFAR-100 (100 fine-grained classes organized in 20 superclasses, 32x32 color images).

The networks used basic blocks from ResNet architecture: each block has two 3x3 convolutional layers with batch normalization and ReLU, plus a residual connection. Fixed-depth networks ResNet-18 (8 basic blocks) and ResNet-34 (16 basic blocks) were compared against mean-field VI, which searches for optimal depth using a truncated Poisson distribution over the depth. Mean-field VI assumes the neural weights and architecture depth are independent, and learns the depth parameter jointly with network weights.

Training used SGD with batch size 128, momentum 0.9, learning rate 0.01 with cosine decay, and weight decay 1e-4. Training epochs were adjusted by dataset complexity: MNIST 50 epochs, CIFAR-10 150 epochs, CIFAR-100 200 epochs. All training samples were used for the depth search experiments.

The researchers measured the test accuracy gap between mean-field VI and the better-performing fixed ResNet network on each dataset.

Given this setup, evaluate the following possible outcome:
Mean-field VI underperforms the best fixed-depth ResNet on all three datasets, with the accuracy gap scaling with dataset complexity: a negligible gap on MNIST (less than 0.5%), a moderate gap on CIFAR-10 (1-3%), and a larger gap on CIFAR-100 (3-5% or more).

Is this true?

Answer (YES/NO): NO